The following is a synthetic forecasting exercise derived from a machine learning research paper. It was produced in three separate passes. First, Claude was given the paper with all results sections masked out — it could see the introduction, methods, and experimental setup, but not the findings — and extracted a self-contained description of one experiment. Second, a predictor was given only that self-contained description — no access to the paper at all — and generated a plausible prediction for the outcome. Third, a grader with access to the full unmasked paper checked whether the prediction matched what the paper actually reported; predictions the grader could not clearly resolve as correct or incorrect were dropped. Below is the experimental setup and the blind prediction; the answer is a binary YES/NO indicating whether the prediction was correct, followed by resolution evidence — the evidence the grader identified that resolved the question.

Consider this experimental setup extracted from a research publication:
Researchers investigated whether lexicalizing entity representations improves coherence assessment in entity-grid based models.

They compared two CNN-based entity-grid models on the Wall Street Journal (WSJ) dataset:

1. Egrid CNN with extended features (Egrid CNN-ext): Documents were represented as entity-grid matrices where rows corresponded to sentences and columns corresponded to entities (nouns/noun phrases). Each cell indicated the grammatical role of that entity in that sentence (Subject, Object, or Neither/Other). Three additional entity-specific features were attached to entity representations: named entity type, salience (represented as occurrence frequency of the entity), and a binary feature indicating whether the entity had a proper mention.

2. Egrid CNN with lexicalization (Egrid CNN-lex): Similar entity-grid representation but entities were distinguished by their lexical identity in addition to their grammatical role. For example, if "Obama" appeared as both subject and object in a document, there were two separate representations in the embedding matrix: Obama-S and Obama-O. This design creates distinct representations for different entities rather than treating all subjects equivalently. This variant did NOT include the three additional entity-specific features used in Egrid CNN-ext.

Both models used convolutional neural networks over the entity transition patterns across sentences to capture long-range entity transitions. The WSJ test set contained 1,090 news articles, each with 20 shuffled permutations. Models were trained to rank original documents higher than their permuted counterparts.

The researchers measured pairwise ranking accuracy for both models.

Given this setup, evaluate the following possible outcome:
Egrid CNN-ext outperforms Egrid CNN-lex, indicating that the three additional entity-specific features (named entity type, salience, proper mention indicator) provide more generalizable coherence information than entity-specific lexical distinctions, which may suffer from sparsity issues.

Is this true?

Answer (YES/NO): YES